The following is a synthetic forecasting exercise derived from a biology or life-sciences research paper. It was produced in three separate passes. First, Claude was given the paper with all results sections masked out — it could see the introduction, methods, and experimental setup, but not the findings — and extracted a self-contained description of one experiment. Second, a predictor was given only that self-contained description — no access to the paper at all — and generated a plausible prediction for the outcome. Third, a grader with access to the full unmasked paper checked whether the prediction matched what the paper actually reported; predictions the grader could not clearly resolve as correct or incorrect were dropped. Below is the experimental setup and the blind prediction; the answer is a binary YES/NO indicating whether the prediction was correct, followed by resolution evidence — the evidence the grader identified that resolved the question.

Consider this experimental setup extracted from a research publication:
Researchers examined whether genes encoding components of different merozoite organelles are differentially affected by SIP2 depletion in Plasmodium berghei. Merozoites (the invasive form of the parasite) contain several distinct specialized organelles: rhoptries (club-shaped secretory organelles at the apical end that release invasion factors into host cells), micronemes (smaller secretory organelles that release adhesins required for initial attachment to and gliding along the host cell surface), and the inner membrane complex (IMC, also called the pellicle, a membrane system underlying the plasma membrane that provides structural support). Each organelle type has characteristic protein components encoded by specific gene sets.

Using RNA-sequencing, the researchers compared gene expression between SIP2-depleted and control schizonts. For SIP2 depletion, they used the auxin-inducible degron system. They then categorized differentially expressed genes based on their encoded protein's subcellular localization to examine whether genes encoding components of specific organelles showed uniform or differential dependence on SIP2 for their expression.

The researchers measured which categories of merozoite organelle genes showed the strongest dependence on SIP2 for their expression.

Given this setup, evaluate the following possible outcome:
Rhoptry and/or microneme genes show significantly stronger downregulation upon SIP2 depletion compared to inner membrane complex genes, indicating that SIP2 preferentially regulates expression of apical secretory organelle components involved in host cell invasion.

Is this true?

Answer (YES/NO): YES